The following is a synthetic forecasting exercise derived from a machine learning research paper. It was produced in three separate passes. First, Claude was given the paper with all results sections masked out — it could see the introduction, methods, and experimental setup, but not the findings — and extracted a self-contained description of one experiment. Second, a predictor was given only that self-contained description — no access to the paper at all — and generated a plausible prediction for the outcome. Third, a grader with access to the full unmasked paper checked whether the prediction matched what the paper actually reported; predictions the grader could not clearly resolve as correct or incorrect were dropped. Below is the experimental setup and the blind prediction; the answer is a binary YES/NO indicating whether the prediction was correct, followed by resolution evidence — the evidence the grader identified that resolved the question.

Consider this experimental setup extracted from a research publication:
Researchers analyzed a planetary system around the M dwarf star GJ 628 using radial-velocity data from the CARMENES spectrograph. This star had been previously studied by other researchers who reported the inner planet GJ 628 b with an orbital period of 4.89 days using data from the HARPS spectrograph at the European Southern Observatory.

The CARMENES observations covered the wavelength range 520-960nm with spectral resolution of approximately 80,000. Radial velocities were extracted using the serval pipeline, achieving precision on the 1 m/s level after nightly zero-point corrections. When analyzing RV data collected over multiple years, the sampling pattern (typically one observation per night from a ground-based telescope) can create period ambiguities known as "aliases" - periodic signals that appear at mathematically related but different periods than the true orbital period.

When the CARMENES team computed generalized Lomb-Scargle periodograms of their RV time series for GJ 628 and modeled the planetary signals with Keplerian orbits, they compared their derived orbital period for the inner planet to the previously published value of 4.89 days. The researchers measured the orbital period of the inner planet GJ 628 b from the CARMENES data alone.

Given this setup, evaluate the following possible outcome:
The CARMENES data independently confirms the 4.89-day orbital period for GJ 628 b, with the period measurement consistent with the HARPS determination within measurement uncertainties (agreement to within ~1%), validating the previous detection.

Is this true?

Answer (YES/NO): NO